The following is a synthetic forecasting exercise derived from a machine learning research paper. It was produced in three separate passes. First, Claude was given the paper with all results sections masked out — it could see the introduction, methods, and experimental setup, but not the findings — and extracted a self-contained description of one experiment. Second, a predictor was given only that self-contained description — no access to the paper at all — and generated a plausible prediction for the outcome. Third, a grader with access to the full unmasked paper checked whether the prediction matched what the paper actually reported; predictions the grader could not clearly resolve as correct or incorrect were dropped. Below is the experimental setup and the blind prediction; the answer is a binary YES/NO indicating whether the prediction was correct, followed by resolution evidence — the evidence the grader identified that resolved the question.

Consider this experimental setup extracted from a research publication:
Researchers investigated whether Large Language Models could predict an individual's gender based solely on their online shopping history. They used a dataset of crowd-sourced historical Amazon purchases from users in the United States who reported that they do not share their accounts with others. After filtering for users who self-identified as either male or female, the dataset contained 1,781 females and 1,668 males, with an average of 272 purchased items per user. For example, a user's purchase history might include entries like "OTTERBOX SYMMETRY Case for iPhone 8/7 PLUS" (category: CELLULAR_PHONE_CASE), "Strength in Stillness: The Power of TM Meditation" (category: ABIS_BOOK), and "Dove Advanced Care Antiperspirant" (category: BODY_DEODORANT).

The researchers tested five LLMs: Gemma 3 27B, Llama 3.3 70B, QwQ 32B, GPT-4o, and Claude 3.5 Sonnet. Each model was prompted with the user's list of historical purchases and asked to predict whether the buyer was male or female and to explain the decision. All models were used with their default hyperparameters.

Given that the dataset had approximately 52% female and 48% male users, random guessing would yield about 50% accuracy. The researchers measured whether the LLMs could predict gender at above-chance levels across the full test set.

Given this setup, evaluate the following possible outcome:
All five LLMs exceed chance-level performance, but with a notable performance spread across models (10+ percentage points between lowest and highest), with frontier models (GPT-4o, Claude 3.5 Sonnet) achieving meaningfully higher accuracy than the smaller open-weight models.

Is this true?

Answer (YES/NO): NO